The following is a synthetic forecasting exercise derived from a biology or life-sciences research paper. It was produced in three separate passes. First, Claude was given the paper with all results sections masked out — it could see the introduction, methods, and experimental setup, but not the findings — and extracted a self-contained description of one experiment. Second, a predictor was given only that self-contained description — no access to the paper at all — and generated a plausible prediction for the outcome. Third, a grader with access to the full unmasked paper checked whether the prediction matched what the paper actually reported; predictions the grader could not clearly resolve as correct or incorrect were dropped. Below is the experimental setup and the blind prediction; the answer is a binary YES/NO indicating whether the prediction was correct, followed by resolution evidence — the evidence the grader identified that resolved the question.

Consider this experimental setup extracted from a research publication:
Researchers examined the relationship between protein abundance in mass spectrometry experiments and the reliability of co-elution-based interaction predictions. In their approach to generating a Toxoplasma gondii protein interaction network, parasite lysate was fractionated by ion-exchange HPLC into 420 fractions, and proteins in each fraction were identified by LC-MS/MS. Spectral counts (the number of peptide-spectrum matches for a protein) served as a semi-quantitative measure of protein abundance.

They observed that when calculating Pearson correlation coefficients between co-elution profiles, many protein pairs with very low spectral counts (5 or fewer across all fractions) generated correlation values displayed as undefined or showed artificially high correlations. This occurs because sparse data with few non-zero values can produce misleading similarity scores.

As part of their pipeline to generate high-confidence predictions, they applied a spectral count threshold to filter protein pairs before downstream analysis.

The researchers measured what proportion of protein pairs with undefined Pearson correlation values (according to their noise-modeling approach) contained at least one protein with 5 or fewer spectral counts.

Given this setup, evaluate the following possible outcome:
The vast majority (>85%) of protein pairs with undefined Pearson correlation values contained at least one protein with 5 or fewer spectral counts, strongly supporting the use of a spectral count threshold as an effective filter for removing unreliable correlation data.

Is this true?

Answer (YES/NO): YES